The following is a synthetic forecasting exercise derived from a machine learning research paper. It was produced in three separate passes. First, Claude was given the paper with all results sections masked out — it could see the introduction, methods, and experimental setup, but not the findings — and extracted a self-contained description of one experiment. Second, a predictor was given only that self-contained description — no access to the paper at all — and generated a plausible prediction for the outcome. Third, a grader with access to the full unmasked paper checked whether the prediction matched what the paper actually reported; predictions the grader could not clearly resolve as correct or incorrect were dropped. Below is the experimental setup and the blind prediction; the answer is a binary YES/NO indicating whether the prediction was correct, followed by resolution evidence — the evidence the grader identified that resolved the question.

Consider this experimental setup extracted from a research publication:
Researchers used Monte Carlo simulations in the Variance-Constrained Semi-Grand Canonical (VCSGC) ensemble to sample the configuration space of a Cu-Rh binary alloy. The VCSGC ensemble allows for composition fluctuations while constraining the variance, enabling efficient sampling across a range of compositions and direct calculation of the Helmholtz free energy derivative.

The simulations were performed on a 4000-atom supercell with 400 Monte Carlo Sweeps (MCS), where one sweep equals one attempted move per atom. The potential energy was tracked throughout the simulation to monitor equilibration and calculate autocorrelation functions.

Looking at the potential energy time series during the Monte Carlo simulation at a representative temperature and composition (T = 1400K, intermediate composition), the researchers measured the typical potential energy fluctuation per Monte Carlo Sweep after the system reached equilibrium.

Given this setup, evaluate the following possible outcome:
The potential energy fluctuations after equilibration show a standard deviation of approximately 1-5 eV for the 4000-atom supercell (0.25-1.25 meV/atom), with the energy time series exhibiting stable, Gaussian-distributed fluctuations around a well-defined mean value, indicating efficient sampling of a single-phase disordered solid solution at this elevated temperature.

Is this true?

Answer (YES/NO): NO